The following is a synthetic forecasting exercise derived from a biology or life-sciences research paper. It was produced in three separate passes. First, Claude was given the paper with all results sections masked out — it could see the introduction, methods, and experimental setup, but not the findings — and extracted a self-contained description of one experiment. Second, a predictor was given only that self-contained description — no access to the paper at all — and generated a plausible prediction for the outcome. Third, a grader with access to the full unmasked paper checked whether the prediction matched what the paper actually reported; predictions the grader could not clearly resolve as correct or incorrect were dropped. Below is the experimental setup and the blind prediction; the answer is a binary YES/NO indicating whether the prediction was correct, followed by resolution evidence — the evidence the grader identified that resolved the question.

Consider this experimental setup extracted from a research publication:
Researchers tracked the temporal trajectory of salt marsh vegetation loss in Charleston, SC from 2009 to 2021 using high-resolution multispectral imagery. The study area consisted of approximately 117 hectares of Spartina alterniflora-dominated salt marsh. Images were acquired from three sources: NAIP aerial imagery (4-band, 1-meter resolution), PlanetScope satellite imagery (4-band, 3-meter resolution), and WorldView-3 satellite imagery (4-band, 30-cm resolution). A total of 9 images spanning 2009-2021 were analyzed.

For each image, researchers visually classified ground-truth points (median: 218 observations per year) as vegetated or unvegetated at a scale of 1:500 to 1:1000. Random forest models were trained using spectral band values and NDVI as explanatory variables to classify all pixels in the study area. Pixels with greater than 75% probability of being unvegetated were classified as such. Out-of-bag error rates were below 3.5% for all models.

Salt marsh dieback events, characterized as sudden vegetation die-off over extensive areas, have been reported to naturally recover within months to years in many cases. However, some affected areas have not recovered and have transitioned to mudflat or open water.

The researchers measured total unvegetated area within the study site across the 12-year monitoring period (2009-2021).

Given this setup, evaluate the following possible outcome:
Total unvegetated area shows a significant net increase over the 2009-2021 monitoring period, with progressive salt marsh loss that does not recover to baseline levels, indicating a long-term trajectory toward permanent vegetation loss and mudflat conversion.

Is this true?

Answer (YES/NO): YES